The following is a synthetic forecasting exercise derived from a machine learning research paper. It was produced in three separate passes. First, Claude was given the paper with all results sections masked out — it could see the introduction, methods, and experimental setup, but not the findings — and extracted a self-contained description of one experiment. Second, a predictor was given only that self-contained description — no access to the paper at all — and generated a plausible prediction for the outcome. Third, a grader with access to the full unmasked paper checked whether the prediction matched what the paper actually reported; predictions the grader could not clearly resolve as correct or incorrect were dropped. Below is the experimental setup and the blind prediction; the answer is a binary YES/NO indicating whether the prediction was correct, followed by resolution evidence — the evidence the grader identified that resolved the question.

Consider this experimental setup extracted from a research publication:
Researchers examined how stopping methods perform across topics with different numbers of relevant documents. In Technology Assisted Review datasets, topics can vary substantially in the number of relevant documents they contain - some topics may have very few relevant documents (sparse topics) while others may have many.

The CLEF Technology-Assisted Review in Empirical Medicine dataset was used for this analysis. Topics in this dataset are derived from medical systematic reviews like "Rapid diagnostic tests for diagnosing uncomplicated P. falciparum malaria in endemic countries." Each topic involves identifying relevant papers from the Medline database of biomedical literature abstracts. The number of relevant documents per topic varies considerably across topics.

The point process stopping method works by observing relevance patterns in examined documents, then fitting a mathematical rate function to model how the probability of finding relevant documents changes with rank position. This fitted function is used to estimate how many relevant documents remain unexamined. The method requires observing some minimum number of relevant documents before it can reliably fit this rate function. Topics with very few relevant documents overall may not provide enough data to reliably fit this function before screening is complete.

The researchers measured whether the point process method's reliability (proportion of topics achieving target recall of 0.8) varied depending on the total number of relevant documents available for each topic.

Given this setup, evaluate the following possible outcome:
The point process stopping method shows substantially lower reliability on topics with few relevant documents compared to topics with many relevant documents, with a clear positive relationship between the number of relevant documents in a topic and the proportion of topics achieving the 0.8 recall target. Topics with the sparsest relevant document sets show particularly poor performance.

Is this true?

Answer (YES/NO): NO